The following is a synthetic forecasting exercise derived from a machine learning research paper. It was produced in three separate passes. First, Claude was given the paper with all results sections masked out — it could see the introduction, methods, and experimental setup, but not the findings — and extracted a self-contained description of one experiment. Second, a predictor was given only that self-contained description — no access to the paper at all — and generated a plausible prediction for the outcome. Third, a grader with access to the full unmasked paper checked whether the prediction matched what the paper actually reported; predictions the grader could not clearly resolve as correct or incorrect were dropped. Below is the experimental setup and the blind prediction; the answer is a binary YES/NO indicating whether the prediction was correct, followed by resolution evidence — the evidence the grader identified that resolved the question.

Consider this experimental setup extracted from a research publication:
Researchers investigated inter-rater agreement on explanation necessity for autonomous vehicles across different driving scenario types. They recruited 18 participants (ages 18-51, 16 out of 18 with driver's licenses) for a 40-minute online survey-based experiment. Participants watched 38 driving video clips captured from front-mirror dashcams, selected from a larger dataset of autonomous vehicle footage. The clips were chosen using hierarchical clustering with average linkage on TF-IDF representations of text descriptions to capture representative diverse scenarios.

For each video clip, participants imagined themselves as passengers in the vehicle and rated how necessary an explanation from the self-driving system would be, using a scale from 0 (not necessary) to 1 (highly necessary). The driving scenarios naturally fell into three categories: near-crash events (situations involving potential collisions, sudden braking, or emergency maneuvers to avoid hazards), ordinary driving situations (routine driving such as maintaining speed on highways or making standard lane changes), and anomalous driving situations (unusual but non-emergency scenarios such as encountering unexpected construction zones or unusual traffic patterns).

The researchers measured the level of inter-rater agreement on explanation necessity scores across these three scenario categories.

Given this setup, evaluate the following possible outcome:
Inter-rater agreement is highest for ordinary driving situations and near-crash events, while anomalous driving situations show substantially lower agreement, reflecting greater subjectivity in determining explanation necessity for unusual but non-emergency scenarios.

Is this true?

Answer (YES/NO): NO